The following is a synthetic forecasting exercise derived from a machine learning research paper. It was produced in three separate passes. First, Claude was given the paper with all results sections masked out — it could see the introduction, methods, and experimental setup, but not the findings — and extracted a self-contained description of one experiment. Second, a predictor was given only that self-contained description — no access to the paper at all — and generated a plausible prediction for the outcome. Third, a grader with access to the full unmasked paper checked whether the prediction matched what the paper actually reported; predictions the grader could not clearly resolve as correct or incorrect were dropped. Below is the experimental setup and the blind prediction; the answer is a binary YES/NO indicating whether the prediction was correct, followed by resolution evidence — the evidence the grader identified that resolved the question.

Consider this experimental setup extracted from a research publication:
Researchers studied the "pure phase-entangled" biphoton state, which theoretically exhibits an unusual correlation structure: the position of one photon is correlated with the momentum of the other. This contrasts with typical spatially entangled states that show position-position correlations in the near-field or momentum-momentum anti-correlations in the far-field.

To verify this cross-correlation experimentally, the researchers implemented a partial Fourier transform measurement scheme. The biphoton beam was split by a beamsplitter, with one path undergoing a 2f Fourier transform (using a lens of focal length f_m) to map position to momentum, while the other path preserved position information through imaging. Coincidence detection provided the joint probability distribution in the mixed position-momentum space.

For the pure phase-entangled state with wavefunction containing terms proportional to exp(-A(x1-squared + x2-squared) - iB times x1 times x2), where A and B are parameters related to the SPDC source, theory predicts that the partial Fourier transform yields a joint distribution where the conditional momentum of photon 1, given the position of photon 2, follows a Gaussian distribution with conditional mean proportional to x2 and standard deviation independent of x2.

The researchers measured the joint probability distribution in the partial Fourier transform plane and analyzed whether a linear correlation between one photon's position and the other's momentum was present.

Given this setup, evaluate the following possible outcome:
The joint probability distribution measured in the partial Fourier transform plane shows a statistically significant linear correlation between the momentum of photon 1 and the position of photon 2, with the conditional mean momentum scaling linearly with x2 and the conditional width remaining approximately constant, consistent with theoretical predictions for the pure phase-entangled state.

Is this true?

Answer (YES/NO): YES